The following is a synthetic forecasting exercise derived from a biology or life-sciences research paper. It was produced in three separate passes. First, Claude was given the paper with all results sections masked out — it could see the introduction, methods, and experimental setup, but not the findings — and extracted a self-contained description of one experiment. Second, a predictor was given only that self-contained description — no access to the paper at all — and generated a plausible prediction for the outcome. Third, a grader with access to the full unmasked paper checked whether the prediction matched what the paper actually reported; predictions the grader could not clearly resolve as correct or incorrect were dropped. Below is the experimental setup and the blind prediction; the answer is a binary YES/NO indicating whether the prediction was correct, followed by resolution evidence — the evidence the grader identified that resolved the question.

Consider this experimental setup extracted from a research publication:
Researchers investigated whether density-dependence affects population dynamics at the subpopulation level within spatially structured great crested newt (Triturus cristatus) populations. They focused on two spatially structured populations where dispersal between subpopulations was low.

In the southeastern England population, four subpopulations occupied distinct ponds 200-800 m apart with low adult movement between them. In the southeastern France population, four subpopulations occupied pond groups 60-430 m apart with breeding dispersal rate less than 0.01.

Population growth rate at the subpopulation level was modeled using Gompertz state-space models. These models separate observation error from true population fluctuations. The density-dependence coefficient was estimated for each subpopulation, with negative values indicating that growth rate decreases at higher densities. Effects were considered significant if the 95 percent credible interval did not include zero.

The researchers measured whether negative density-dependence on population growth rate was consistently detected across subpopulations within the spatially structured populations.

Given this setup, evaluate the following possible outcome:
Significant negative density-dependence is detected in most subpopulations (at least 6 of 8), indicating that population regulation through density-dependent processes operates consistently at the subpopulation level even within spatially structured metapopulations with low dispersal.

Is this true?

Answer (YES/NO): NO